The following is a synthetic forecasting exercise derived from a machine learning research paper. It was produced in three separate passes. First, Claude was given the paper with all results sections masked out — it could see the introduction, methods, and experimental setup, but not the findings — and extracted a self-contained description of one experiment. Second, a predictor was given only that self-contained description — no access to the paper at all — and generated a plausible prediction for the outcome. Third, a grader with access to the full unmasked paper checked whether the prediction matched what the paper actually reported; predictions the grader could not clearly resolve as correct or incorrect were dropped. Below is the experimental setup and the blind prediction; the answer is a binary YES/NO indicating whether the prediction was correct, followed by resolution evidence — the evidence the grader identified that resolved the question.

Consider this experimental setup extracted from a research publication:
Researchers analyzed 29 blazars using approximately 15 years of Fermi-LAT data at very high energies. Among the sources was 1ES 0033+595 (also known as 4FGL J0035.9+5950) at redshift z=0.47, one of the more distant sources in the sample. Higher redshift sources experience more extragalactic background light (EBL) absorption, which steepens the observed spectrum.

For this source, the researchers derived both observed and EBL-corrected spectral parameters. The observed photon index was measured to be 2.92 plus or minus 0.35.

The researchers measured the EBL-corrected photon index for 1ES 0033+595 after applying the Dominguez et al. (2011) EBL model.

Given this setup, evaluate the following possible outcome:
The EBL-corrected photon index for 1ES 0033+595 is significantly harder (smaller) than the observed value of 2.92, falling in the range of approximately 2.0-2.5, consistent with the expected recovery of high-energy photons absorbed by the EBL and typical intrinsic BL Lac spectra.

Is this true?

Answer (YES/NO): NO